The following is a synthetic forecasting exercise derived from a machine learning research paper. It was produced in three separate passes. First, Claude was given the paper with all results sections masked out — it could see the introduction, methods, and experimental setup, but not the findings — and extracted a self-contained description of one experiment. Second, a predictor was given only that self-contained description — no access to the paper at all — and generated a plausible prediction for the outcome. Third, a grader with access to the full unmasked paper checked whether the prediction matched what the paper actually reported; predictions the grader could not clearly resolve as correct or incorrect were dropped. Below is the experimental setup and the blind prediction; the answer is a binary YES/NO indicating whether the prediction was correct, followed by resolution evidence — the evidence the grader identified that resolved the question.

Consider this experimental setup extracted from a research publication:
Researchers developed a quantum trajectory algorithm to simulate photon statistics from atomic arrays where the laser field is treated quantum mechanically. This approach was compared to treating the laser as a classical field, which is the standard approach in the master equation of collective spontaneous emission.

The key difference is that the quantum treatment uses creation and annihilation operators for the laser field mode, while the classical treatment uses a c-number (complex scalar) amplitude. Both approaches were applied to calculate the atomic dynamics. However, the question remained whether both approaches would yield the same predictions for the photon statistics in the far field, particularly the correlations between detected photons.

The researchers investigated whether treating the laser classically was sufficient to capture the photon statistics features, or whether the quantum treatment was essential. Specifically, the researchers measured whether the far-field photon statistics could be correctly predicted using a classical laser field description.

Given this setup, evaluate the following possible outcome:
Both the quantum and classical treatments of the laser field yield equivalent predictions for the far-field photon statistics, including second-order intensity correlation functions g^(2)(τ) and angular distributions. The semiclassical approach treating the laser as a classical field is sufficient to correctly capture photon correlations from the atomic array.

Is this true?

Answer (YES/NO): NO